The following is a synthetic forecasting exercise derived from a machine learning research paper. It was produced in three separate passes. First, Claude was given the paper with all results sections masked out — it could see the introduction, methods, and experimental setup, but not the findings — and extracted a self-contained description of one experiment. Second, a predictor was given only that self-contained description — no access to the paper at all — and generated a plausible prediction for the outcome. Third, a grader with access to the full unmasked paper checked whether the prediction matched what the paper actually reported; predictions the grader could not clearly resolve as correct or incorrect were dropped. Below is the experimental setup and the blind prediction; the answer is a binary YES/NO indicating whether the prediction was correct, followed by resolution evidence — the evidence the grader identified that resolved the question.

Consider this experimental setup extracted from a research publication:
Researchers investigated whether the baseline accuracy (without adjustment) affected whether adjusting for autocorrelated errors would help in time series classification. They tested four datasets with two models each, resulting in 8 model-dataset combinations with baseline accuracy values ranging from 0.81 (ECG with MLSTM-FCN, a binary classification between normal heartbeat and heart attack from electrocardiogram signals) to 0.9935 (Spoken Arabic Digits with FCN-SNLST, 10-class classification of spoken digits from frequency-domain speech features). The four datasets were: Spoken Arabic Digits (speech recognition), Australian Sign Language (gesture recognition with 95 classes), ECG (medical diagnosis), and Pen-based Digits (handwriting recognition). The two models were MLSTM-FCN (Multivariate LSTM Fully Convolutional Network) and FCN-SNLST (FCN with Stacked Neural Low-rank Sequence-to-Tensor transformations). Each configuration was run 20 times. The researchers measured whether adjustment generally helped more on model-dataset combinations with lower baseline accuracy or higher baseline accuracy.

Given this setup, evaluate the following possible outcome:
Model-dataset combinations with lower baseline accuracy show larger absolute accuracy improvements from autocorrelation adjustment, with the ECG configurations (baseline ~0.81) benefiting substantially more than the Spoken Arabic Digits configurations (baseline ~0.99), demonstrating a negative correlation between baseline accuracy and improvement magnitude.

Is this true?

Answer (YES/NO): YES